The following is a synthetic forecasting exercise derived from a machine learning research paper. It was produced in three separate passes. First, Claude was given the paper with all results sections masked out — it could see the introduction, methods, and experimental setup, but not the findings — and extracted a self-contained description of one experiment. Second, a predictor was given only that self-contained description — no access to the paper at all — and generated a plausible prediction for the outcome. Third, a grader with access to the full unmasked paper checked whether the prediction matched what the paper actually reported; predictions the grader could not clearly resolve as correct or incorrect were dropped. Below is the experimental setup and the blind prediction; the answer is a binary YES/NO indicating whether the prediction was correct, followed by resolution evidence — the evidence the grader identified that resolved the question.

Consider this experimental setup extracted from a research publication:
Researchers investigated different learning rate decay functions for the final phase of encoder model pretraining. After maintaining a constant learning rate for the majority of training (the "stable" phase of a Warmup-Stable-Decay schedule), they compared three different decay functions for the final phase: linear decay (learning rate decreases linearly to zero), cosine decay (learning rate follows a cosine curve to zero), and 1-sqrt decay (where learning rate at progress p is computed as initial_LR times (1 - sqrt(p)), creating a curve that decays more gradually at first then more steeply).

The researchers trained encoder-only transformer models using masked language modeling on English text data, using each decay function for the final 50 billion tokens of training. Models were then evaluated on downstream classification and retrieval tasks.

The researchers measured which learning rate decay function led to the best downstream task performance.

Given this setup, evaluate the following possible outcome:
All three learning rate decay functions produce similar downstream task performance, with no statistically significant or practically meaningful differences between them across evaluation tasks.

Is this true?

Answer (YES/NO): NO